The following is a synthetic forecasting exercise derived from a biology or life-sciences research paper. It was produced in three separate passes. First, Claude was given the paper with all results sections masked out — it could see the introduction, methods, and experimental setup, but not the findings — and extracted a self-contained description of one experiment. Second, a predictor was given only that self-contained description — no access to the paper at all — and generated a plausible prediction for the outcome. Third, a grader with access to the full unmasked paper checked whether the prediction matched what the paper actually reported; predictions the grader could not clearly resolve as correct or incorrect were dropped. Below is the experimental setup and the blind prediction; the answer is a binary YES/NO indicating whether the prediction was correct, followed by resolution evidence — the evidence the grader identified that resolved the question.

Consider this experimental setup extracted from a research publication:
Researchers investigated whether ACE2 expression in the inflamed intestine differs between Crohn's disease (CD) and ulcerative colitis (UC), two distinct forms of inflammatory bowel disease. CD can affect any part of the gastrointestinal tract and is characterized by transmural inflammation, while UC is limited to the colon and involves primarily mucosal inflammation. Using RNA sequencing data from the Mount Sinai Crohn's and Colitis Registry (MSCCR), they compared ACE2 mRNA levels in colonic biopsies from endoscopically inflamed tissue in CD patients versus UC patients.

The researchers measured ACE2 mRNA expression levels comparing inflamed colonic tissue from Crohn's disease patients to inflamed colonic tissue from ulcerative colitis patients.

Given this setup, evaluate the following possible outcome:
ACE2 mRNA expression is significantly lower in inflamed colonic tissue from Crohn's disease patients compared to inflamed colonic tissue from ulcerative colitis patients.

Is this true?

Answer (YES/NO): NO